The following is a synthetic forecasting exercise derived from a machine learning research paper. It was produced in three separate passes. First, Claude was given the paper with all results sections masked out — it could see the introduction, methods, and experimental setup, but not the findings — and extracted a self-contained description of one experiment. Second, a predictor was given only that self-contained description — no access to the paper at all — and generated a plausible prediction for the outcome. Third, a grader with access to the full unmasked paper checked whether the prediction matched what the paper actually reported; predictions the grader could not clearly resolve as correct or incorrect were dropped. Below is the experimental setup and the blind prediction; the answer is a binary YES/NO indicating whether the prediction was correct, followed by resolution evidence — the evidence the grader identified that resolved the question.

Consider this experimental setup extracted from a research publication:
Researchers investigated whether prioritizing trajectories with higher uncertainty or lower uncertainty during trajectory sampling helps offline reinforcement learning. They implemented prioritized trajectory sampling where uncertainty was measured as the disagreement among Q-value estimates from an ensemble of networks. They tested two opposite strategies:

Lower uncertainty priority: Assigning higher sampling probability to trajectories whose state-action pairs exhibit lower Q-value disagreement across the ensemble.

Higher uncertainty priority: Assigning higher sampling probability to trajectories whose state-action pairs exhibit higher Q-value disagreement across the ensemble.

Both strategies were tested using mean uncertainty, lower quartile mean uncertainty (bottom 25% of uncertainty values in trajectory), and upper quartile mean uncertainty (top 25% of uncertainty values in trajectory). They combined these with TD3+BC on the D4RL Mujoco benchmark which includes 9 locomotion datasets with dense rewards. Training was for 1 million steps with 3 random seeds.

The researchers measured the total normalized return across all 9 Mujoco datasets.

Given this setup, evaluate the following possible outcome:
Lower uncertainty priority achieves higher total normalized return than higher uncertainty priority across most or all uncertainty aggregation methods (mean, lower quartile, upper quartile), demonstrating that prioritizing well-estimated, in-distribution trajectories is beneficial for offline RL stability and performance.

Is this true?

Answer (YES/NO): YES